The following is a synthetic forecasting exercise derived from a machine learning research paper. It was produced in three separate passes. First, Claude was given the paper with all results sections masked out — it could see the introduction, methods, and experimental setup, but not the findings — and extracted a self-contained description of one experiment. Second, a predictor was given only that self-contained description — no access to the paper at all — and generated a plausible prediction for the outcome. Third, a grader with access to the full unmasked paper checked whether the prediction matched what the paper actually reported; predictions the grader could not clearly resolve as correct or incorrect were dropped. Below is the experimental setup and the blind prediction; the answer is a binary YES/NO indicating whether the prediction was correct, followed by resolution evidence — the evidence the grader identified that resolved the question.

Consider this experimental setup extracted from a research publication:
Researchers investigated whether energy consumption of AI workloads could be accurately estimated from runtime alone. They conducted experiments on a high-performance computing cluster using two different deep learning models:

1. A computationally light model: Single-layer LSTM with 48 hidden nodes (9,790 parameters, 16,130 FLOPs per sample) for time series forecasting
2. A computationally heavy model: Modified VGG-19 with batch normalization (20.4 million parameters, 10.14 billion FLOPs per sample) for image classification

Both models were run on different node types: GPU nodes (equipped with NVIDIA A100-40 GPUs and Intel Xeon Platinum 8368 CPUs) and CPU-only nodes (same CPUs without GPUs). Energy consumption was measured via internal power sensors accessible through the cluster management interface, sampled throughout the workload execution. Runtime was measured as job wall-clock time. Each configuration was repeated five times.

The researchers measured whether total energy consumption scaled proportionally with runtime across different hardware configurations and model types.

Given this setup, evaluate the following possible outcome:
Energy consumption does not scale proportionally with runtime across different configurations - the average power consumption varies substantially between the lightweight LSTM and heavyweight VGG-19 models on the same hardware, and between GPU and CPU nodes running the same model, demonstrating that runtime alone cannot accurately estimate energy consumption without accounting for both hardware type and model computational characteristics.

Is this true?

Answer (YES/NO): YES